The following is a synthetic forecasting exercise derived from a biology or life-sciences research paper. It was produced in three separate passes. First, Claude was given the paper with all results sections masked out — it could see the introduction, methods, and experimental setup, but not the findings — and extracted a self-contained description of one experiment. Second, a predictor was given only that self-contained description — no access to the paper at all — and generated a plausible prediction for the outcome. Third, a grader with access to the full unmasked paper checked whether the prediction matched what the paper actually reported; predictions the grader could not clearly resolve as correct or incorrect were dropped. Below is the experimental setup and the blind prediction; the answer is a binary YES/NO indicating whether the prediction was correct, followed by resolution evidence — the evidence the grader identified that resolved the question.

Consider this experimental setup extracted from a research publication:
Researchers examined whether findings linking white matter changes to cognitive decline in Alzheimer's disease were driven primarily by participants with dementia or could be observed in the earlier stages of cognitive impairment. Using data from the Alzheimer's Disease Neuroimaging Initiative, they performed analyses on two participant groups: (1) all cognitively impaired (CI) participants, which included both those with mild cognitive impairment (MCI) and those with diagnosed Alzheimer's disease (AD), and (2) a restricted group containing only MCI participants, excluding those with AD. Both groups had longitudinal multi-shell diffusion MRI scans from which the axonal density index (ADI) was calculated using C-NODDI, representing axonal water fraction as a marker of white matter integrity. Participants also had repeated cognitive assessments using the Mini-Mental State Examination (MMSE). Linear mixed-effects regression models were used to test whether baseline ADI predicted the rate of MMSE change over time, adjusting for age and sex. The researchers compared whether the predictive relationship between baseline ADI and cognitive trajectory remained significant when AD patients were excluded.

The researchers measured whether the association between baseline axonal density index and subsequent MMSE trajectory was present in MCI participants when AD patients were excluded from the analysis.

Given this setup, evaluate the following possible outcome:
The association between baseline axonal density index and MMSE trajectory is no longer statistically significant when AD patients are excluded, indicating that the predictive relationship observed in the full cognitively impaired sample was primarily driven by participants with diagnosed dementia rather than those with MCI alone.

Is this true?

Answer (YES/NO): NO